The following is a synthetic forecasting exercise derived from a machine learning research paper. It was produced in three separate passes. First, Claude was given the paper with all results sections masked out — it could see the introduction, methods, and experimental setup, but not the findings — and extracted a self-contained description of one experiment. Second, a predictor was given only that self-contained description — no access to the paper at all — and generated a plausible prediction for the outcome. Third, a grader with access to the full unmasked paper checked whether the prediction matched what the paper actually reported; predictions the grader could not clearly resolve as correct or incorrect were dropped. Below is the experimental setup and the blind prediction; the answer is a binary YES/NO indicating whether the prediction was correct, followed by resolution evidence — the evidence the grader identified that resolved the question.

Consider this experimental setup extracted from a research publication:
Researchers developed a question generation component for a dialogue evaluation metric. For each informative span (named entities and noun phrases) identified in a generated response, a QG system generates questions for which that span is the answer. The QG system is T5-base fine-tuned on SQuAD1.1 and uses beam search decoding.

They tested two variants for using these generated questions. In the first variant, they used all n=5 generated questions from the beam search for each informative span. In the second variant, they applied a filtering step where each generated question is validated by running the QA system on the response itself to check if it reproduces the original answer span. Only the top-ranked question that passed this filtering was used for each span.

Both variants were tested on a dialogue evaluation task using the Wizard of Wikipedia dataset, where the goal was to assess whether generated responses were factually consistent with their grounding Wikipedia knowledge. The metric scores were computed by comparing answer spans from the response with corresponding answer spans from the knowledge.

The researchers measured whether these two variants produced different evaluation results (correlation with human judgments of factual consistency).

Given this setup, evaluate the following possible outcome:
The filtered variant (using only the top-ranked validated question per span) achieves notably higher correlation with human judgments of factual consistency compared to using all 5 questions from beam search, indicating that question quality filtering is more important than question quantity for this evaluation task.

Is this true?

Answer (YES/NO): NO